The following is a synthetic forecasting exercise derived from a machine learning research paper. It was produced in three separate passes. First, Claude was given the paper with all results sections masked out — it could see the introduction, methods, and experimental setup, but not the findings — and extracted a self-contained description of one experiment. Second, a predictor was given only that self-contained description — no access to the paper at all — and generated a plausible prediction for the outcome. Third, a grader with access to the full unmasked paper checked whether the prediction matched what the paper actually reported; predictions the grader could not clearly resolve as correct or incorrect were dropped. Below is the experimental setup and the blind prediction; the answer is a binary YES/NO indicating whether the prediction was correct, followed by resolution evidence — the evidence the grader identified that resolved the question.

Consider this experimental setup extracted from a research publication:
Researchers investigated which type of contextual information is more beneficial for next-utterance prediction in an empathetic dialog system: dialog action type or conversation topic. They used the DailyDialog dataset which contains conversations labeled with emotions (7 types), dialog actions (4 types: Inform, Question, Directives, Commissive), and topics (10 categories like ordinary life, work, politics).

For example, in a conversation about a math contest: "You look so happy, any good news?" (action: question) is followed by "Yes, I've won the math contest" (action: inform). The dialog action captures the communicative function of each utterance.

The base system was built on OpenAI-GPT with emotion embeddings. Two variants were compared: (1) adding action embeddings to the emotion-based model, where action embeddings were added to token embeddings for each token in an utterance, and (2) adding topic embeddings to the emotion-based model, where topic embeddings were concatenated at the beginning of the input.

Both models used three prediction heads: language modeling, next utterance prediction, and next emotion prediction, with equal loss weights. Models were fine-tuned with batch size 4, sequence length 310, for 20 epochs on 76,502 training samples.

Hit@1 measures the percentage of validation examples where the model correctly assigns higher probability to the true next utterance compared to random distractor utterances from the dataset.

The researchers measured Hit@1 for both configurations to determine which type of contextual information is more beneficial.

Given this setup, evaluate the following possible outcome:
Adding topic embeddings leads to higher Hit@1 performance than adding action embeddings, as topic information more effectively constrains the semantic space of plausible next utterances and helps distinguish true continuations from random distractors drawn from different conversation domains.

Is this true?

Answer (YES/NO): NO